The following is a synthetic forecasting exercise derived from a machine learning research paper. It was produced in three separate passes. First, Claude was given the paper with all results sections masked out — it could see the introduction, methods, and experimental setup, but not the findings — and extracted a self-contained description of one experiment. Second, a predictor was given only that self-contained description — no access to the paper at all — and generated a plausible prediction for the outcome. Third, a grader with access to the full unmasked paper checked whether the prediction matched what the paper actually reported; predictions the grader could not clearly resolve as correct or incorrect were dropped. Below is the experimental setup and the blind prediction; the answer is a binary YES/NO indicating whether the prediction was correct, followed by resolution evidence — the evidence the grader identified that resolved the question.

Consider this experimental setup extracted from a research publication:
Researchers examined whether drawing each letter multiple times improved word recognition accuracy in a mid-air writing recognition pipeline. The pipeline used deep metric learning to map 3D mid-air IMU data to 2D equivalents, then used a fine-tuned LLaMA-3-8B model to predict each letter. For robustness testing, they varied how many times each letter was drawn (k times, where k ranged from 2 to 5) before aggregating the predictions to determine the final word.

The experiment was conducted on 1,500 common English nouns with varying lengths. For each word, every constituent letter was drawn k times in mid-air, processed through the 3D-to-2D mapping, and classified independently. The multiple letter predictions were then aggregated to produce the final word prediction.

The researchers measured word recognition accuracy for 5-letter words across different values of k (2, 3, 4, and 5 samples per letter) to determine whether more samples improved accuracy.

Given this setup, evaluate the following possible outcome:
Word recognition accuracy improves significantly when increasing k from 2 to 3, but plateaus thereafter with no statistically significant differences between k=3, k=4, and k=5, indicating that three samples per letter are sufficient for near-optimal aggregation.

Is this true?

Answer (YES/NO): NO